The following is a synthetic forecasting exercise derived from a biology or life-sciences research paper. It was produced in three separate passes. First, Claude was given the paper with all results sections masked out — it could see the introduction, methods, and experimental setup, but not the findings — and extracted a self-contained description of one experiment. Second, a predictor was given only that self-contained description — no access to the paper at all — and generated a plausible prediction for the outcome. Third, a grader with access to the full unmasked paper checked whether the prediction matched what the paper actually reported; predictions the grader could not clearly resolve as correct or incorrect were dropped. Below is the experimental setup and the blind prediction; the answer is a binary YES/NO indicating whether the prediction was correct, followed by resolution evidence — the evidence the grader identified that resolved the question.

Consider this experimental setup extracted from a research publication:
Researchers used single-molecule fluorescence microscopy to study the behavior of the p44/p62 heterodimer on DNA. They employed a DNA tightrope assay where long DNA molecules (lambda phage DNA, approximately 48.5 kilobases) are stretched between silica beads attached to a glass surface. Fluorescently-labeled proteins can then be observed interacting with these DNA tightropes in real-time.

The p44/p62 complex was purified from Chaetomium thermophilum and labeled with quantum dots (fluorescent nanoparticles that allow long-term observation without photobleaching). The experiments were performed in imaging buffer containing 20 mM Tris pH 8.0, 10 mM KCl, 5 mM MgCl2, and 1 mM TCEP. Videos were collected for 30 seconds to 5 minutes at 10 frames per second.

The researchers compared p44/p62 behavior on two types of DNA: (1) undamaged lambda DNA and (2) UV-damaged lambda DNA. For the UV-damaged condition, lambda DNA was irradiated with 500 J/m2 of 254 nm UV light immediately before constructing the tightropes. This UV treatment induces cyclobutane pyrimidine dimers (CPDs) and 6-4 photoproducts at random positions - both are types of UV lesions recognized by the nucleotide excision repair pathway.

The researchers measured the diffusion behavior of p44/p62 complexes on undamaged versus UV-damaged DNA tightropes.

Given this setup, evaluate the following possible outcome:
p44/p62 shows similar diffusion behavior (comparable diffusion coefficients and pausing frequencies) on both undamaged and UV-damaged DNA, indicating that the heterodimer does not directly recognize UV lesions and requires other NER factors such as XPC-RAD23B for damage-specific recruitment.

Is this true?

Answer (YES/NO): NO